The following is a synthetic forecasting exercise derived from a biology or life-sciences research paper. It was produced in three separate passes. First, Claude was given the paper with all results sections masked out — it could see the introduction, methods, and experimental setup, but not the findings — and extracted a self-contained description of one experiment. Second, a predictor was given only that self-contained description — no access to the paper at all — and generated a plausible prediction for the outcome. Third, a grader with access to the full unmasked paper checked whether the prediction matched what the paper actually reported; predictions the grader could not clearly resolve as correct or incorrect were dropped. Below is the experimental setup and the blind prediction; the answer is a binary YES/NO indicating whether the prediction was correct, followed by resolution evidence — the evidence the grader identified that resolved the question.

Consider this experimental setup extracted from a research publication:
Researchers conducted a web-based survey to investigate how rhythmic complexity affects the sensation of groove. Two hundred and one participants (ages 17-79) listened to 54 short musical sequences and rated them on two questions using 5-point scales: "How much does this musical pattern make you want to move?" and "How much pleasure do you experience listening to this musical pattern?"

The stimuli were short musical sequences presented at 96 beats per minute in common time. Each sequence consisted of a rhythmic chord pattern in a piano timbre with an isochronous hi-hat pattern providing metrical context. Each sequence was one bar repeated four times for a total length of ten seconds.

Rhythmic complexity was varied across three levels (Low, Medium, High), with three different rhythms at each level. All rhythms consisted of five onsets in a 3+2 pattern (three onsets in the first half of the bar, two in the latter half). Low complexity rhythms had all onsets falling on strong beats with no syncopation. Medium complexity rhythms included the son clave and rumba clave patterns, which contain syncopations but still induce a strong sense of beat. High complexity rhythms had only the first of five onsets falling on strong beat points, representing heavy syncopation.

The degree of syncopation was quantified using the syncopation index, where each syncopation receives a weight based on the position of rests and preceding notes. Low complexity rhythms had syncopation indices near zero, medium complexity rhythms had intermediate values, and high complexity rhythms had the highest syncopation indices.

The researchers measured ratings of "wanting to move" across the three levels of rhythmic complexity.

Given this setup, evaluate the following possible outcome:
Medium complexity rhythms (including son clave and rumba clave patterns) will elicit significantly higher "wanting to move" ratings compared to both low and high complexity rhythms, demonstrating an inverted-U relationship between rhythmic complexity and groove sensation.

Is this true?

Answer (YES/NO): YES